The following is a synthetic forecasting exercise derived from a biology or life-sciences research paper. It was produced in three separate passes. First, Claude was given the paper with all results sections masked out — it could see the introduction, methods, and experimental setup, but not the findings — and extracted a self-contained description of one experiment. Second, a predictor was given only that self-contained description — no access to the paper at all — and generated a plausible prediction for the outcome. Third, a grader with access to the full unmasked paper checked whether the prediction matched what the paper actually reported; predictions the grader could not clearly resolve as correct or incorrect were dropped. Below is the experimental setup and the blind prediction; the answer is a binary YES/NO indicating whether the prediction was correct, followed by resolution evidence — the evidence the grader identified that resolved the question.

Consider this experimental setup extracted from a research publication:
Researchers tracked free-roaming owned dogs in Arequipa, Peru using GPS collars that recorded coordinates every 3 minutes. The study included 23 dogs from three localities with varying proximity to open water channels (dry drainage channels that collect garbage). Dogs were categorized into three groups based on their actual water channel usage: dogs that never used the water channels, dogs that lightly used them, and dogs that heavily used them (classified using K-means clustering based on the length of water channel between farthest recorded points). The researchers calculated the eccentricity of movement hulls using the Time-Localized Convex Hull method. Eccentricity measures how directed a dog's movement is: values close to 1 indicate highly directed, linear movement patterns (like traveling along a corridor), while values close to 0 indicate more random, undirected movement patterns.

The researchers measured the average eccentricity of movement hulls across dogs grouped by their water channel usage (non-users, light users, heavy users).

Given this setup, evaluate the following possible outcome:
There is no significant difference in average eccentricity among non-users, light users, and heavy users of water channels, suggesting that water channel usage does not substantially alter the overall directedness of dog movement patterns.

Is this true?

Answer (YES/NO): NO